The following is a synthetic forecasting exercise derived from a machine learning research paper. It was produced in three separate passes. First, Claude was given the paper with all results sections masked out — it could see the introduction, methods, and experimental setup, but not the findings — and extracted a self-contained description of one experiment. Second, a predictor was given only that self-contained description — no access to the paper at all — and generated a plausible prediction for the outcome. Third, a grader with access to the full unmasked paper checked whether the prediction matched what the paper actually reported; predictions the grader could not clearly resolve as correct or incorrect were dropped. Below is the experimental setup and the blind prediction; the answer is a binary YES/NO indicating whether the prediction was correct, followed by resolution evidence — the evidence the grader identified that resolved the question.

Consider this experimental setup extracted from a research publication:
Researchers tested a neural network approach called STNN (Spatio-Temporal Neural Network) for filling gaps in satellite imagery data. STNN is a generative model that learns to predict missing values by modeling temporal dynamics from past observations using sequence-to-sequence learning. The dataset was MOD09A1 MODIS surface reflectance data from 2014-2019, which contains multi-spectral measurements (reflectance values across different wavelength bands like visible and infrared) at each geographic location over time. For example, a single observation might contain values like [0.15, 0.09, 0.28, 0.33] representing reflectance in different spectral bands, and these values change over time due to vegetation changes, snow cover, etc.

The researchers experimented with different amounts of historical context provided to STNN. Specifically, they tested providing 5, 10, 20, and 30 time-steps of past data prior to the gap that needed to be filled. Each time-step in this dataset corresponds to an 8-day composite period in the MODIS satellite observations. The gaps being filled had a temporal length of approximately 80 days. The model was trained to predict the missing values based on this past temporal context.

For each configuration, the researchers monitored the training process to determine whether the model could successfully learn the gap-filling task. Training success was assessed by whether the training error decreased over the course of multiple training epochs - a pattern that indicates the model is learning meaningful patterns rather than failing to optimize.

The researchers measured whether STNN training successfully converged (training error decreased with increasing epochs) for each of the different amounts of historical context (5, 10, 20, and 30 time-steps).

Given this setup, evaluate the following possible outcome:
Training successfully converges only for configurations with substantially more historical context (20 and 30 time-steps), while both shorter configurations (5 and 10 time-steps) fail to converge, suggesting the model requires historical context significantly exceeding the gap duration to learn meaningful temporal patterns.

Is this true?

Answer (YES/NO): NO